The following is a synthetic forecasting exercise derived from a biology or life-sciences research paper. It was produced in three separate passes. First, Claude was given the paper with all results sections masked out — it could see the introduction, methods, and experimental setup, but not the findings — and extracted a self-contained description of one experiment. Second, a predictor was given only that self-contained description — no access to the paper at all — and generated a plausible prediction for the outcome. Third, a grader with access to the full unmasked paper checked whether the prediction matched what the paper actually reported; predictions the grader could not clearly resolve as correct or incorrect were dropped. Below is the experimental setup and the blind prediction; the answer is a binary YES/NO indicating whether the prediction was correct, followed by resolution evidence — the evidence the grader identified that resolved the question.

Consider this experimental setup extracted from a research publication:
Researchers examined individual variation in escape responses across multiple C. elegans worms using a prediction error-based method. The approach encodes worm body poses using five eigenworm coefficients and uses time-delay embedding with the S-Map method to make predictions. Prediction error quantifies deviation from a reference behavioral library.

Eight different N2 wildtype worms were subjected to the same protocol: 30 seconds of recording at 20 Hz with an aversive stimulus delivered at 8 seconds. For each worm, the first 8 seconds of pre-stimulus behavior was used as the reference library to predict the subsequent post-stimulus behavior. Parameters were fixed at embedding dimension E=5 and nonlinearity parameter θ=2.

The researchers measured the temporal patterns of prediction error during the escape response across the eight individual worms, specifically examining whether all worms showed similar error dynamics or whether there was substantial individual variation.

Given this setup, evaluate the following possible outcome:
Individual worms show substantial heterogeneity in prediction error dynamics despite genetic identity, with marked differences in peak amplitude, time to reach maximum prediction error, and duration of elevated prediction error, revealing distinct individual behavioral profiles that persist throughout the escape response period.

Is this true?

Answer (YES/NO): YES